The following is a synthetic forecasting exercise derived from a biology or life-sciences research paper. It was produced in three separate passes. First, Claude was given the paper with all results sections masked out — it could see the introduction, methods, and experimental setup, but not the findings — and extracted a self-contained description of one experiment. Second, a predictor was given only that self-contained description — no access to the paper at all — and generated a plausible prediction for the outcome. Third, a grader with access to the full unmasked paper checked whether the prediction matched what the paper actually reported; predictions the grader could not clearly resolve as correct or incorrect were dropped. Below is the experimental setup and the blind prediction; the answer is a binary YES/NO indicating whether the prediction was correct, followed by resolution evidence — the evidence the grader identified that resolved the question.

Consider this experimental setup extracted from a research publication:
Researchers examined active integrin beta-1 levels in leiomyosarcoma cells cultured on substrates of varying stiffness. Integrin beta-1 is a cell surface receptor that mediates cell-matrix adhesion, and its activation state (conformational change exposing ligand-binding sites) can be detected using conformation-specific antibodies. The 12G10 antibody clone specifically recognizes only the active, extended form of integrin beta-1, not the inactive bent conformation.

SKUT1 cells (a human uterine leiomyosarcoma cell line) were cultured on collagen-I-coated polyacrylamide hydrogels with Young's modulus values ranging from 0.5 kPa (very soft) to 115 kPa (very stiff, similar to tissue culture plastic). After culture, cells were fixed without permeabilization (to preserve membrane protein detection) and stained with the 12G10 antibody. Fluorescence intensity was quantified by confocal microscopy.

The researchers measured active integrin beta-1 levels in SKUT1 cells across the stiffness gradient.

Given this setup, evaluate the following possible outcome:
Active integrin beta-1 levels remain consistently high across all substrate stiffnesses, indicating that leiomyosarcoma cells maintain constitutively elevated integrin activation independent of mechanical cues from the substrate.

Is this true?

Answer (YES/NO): NO